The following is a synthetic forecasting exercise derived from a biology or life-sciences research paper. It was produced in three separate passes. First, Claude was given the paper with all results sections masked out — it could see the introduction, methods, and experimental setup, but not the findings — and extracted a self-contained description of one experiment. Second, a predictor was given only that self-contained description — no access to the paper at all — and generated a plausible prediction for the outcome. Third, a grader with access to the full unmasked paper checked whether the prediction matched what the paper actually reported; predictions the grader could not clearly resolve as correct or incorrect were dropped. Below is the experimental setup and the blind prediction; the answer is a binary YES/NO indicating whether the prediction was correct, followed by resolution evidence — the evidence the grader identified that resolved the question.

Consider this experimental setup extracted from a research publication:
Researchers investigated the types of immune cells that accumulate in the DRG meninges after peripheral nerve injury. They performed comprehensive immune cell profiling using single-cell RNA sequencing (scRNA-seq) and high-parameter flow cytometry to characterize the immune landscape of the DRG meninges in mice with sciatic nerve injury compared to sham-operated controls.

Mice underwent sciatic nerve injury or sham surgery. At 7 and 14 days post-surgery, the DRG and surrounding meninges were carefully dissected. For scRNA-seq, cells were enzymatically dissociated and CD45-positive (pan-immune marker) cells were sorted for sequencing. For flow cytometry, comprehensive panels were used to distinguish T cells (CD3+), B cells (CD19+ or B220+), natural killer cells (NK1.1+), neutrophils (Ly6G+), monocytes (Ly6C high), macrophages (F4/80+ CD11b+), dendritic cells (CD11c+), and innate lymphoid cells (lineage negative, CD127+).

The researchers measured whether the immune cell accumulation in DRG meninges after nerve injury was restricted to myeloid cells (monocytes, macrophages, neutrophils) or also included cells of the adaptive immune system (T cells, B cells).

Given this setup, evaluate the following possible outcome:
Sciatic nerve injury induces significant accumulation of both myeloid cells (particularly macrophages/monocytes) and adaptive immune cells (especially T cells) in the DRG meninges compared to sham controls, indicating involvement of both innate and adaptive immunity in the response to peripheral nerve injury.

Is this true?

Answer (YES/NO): YES